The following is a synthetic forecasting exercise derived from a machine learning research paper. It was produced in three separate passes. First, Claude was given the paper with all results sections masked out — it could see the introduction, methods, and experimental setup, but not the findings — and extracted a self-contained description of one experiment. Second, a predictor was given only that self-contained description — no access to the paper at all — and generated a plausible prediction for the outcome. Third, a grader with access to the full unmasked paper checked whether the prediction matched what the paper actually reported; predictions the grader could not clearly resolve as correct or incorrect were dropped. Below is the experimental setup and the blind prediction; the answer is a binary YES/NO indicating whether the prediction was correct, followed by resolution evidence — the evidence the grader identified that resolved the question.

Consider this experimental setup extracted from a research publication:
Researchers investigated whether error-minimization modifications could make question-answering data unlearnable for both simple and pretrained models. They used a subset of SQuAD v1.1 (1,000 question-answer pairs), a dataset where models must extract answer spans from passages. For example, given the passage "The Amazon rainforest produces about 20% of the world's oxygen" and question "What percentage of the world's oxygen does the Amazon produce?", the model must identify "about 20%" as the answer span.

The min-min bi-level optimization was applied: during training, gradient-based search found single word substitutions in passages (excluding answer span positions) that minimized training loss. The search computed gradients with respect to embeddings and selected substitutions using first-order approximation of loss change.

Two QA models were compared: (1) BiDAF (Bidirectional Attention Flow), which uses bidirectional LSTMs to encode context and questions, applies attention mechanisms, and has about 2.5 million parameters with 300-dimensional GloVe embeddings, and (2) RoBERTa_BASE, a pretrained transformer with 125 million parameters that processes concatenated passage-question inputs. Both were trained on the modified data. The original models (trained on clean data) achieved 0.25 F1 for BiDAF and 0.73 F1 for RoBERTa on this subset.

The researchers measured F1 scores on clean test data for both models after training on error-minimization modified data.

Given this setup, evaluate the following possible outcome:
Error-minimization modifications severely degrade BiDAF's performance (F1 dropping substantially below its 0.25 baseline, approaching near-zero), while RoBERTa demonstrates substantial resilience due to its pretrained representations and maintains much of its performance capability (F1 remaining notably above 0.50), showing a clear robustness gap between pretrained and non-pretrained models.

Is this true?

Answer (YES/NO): NO